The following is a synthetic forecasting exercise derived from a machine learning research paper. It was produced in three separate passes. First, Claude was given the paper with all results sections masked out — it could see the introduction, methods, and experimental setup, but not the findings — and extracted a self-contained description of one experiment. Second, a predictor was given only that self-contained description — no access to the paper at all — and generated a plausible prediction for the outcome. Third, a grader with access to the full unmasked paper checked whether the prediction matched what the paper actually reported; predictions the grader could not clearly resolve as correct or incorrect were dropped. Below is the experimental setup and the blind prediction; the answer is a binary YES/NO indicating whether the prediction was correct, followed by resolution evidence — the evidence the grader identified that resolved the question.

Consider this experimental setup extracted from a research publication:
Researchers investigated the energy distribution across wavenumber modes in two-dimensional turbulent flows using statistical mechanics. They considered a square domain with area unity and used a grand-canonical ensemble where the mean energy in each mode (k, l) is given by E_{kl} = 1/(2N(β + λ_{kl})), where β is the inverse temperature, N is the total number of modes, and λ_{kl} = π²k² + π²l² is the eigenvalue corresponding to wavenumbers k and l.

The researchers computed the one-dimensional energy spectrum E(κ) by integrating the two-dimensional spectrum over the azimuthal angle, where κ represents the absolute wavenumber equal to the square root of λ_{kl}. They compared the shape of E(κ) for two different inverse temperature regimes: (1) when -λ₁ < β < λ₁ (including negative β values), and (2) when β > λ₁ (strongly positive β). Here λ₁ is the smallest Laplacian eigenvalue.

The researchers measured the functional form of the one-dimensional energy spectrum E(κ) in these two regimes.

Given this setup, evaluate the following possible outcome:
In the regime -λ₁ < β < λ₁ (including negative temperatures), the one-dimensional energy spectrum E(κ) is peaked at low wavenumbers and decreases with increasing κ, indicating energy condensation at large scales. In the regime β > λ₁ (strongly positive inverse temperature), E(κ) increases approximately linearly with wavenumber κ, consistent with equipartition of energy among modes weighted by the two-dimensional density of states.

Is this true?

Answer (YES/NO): NO